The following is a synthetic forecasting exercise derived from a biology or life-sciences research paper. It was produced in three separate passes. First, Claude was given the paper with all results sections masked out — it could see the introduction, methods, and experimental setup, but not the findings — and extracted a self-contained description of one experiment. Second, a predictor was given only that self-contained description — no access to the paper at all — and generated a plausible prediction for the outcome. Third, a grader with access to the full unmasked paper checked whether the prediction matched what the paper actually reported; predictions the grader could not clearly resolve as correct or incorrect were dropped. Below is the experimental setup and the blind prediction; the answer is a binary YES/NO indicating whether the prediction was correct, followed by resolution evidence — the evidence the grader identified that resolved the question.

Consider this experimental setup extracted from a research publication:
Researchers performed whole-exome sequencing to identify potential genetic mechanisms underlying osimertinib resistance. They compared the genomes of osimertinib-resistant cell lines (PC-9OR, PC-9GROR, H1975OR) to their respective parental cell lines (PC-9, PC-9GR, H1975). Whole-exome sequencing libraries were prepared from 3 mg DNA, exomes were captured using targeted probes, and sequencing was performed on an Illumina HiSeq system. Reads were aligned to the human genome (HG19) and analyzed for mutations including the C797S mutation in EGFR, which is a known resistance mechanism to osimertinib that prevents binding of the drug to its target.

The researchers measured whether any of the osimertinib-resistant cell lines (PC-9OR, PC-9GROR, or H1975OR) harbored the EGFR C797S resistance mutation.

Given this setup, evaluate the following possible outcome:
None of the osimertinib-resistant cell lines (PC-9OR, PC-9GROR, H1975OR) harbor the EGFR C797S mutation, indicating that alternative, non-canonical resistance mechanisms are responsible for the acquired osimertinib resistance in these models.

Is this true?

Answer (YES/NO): YES